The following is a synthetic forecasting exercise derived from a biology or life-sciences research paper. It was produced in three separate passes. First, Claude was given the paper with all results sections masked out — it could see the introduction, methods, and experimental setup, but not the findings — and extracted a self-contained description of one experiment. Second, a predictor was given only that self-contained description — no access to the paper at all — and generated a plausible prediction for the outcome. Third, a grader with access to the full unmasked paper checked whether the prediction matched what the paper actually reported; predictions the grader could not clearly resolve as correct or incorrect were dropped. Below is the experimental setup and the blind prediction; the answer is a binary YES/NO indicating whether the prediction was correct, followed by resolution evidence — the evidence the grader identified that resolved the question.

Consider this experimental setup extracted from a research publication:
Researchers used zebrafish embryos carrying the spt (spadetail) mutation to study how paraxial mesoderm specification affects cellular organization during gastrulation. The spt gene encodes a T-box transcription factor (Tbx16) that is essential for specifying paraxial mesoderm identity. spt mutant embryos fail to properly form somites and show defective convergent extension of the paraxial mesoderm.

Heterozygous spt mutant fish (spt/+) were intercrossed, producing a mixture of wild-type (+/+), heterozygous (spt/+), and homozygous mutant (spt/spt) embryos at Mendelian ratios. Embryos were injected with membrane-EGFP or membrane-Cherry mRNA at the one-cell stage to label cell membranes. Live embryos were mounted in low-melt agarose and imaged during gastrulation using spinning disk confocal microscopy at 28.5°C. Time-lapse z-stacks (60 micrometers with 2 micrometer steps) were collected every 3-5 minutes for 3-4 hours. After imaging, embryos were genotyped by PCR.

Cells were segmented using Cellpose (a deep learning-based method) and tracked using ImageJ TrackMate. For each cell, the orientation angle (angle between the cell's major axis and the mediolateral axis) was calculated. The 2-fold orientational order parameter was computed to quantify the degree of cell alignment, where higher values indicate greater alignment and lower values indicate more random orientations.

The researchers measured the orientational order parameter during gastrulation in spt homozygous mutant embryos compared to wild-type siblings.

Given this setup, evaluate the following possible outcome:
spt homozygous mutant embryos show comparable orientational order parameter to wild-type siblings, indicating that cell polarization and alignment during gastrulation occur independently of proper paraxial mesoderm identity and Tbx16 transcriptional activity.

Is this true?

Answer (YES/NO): NO